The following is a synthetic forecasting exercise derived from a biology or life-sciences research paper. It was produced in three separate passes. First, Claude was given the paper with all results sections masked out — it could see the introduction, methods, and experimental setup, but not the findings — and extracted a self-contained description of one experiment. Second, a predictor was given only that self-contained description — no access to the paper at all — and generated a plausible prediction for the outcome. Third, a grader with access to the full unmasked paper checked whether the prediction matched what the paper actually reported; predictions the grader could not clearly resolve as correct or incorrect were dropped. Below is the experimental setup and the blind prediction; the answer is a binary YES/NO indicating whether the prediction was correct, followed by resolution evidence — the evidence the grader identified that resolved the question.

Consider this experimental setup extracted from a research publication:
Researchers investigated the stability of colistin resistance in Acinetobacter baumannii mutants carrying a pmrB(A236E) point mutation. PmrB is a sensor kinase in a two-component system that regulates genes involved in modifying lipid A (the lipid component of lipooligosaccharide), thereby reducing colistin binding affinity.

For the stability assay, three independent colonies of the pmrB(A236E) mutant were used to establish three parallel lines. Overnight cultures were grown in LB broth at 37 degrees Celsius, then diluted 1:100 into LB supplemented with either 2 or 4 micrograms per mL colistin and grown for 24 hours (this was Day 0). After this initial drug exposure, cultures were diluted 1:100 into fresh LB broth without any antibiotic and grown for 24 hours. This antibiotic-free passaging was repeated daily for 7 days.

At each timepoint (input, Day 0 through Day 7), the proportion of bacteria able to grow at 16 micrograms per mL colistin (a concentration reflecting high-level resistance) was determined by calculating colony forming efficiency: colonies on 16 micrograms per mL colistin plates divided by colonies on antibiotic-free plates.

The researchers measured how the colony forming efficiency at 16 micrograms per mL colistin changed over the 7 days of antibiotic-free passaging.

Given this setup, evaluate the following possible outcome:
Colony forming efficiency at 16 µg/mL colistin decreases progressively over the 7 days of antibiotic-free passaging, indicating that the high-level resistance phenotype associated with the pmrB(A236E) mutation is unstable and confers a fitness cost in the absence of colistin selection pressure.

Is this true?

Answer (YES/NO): NO